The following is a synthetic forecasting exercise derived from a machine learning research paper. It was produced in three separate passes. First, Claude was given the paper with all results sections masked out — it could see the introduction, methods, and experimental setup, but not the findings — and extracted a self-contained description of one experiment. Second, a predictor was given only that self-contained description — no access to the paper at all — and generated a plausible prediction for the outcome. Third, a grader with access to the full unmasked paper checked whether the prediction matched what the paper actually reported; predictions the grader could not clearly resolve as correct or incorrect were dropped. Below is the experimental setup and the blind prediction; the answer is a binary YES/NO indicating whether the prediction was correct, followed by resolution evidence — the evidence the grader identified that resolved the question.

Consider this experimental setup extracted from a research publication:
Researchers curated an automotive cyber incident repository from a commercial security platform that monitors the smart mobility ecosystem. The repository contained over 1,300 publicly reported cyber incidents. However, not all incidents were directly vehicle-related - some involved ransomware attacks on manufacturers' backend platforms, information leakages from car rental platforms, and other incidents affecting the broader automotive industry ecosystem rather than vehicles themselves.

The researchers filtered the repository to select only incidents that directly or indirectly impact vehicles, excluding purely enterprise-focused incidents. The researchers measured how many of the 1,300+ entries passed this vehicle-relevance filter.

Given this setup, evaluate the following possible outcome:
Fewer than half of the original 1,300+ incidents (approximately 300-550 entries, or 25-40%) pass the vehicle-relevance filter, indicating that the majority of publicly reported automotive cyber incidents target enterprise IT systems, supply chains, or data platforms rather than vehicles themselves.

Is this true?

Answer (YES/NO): YES